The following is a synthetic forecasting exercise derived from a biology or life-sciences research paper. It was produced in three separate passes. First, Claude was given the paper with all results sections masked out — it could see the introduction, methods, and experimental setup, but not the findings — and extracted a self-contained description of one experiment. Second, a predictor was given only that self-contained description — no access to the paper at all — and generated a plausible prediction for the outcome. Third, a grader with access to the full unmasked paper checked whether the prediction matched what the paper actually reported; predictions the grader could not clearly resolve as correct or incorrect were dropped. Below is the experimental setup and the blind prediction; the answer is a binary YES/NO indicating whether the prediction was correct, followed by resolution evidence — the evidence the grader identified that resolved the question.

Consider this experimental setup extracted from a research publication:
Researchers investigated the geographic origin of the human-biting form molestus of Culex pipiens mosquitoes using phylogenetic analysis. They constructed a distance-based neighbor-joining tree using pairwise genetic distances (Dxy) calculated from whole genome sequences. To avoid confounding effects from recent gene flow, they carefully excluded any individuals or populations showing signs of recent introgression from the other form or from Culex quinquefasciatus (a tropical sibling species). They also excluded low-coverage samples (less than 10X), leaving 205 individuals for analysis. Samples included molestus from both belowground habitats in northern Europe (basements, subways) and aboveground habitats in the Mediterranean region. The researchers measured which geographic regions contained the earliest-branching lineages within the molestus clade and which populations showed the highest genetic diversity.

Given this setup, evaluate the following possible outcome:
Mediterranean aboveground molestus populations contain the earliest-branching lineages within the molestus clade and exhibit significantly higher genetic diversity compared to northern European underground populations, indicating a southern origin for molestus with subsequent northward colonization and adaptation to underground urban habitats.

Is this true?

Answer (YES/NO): YES